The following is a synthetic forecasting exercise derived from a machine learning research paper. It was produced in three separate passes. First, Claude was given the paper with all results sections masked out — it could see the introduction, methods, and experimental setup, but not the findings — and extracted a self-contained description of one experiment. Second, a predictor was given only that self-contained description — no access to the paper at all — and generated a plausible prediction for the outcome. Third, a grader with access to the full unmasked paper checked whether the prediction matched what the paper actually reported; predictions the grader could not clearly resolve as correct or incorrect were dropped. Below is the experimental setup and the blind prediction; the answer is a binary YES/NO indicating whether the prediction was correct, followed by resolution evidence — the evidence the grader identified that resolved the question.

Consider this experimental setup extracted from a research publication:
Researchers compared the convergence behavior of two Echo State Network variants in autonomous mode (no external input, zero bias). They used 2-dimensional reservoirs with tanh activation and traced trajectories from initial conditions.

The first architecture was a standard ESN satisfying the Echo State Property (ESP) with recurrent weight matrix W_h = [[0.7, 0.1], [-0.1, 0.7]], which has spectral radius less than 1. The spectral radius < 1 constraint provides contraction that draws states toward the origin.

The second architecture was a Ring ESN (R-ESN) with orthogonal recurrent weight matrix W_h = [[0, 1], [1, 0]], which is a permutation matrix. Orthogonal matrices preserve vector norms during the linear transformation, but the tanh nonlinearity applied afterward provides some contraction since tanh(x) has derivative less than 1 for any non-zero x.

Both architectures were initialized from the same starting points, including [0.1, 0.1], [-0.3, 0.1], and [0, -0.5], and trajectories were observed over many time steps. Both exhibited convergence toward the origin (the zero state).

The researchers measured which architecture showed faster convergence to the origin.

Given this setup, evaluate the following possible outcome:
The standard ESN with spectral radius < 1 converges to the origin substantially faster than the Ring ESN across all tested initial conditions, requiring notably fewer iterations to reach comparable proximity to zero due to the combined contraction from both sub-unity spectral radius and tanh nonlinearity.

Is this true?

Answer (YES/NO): YES